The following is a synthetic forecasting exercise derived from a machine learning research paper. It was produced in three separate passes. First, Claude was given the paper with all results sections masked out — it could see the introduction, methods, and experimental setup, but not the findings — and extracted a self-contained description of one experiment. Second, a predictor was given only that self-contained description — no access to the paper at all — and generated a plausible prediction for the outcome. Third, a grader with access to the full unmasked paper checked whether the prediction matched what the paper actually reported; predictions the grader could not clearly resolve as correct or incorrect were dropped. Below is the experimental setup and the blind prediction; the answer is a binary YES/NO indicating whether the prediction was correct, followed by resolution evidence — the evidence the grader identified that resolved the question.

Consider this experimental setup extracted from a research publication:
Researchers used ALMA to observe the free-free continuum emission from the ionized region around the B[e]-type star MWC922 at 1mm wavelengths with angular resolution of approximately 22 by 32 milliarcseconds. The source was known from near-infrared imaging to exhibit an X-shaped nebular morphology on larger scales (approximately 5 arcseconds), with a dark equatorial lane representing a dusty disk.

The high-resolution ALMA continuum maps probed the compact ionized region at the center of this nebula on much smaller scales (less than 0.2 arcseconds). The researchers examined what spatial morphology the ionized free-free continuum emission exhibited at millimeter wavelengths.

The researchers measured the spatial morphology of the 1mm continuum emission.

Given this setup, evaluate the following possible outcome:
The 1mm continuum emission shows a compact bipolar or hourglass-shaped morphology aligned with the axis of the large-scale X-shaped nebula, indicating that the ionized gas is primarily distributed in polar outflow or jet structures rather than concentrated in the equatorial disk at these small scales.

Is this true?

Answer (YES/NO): NO